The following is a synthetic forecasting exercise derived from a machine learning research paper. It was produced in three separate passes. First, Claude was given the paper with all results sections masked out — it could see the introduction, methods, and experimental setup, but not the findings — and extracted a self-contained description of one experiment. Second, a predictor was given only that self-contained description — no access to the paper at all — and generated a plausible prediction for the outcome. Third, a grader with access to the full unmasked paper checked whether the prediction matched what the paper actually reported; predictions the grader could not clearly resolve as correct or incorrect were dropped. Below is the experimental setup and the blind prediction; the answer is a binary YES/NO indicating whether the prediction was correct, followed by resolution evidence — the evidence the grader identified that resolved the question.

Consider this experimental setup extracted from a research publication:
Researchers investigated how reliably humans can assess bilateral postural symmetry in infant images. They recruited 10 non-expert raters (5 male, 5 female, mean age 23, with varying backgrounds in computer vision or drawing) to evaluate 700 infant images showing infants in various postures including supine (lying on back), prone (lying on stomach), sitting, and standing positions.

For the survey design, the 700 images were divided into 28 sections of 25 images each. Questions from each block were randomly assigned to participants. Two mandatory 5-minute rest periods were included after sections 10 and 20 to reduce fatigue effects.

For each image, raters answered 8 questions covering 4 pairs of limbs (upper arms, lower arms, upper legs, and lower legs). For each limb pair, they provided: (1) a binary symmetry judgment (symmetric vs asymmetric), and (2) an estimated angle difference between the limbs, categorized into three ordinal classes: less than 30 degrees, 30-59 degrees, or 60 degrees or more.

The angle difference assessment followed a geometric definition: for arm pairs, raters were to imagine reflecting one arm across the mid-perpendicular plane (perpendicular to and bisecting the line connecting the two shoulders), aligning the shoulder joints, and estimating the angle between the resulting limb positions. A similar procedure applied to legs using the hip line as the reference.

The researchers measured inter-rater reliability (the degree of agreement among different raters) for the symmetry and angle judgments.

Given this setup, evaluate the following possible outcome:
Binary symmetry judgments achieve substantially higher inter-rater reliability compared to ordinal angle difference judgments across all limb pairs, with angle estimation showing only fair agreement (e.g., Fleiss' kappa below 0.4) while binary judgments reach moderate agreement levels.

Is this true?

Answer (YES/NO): NO